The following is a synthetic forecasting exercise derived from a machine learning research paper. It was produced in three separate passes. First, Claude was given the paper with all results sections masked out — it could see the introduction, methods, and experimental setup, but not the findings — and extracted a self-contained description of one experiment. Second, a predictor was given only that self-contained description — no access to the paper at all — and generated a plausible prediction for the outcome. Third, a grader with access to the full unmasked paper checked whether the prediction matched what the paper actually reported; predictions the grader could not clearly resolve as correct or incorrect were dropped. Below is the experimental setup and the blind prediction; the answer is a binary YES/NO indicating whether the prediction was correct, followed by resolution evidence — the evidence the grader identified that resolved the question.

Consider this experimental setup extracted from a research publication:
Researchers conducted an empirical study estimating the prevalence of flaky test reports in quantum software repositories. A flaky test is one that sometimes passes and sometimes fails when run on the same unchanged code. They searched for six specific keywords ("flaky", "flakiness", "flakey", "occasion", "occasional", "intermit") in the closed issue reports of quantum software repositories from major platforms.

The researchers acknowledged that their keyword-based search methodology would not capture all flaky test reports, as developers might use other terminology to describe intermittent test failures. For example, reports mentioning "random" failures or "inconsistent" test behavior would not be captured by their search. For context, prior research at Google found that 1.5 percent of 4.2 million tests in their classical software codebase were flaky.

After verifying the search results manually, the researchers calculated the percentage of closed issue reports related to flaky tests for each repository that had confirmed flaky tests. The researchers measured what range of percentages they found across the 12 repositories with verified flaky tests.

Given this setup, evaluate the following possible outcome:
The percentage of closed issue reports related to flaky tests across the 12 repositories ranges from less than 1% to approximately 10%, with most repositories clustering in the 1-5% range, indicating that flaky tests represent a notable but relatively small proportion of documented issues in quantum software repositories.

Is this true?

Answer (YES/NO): NO